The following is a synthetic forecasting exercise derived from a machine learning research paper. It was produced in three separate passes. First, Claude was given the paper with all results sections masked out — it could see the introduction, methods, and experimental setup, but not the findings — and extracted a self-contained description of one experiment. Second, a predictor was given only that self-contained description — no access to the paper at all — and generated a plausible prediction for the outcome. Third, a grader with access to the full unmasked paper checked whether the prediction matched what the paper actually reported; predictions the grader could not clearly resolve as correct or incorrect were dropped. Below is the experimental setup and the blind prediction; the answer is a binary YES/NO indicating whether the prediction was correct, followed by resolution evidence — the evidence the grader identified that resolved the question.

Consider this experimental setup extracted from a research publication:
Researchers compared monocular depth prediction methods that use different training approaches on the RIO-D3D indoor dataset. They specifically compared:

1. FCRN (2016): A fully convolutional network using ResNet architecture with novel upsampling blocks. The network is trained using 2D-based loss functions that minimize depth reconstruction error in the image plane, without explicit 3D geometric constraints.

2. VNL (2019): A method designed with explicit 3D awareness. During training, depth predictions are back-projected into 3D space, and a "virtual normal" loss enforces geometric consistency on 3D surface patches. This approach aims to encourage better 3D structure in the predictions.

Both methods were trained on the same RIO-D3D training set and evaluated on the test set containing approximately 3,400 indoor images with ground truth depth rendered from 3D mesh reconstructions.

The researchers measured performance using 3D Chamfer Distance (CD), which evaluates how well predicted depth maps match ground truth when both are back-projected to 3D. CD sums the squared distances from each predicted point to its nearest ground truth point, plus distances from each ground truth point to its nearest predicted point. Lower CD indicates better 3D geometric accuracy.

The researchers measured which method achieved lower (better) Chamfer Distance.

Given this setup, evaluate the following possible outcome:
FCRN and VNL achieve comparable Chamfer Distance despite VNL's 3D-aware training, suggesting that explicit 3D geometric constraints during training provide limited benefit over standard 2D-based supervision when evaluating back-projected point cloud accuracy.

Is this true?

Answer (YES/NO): NO